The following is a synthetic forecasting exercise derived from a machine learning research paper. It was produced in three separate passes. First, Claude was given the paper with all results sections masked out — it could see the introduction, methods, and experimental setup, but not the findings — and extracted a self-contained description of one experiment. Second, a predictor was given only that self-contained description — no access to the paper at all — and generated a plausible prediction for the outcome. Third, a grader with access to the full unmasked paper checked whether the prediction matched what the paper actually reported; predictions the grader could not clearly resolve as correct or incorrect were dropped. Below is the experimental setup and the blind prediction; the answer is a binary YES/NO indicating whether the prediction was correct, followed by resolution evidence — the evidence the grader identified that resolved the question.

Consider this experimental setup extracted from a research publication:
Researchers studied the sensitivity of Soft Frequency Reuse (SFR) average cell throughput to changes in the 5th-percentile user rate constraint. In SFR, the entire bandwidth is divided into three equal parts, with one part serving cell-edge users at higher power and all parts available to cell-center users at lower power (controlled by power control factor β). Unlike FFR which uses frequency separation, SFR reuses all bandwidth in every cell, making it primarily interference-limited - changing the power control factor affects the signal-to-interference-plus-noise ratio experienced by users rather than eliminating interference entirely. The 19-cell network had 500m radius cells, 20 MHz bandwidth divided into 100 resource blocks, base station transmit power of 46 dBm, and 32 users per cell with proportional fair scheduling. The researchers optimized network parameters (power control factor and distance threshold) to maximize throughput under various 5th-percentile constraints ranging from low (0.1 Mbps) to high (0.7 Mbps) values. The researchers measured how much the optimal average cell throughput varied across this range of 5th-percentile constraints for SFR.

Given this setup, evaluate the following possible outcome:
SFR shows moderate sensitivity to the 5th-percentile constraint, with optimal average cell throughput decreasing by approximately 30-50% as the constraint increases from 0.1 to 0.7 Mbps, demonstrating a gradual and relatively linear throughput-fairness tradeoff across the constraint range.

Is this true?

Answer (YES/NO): NO